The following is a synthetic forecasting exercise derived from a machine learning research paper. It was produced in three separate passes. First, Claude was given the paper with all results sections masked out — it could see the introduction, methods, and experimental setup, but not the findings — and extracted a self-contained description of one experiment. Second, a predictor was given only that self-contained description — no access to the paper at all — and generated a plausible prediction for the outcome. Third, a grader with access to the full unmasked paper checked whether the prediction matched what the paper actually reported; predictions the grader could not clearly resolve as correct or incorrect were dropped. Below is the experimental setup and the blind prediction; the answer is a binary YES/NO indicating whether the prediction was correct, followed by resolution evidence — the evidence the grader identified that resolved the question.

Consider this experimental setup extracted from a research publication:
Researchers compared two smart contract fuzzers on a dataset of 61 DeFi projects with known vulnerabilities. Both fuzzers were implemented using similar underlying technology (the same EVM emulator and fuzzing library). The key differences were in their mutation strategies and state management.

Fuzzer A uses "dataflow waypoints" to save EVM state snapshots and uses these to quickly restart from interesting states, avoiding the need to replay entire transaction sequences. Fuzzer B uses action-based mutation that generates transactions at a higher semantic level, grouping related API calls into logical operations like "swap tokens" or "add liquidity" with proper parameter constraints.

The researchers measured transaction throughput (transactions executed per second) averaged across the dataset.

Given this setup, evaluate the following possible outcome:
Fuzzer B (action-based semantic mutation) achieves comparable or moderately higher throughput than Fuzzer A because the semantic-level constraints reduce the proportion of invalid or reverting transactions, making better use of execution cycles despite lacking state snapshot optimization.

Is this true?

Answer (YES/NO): YES